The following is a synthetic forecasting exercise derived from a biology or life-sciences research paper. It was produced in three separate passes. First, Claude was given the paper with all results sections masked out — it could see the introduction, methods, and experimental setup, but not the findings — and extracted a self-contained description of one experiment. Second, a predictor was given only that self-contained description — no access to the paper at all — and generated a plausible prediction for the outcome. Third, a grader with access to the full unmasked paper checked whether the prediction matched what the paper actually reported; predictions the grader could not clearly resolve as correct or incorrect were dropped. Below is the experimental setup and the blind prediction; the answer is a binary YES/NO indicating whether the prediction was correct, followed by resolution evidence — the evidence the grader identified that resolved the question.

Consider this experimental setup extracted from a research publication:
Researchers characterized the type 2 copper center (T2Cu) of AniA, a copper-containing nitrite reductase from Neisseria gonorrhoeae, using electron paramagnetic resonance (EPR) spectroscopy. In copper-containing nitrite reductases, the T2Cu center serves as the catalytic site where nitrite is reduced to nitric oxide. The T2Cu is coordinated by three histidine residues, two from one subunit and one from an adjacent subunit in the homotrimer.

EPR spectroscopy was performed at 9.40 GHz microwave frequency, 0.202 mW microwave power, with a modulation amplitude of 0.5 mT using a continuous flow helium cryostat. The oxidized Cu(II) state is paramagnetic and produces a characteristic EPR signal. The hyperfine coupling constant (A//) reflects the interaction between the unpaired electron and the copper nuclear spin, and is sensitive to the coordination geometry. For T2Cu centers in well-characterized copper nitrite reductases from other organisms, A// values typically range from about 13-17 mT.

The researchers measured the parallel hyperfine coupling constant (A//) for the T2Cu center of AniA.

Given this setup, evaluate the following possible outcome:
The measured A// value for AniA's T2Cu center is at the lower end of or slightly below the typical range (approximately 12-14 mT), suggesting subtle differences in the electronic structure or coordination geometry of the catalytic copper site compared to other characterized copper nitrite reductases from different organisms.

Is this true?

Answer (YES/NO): NO